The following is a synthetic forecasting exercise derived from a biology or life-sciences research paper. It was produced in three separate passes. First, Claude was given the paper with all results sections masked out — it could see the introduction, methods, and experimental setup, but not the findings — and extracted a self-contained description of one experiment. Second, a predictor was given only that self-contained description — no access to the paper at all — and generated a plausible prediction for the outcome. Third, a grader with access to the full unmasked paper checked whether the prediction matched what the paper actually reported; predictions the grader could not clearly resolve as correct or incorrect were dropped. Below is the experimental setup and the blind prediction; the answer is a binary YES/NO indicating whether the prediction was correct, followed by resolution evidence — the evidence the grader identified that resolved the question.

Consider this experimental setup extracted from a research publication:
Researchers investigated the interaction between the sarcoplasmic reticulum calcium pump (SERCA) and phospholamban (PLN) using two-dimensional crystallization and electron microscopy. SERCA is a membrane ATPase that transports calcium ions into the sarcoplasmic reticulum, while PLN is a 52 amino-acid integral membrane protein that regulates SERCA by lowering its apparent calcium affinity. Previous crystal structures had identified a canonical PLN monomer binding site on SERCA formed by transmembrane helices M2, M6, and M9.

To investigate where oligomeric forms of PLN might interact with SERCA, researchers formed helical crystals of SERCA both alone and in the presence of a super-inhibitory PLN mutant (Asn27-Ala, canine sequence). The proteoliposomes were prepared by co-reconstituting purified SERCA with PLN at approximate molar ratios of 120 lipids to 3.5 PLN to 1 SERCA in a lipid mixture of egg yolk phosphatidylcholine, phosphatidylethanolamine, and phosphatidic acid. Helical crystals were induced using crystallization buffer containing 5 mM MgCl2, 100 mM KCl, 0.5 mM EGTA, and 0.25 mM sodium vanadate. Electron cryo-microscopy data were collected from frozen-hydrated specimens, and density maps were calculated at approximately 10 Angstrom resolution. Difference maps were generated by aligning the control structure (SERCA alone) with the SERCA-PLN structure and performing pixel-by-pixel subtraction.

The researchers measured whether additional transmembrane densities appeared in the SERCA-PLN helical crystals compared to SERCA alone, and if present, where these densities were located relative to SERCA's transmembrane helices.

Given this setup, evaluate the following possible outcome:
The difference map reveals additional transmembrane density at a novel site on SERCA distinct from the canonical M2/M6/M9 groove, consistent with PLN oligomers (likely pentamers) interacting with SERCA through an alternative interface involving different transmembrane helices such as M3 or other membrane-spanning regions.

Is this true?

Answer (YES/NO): YES